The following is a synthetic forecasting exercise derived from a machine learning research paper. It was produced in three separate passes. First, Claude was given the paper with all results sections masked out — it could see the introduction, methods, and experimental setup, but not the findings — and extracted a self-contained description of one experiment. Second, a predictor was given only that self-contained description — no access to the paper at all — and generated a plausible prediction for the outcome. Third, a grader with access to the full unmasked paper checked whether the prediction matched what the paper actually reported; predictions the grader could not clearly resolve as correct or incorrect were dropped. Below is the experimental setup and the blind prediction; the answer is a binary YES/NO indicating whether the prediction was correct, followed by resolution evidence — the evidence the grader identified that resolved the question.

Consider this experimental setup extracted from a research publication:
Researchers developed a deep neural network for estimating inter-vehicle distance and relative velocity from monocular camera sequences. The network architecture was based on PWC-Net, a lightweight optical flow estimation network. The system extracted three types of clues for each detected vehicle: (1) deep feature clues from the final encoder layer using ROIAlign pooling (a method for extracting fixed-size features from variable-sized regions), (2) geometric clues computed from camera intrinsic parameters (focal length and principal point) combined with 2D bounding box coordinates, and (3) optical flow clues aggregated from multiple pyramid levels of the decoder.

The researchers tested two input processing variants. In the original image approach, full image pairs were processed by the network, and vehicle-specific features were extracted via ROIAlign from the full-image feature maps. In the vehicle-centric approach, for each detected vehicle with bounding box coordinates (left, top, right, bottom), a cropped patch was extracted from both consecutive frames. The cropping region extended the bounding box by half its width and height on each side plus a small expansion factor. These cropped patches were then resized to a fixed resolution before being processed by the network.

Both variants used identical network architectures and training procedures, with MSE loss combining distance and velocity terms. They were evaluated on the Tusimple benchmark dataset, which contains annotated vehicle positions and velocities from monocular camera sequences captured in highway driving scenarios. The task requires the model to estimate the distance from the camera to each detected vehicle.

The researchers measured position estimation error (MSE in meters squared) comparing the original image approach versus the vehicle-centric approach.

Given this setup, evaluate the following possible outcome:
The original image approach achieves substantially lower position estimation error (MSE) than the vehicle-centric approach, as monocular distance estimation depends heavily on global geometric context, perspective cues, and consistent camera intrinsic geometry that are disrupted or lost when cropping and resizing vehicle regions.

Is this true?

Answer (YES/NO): NO